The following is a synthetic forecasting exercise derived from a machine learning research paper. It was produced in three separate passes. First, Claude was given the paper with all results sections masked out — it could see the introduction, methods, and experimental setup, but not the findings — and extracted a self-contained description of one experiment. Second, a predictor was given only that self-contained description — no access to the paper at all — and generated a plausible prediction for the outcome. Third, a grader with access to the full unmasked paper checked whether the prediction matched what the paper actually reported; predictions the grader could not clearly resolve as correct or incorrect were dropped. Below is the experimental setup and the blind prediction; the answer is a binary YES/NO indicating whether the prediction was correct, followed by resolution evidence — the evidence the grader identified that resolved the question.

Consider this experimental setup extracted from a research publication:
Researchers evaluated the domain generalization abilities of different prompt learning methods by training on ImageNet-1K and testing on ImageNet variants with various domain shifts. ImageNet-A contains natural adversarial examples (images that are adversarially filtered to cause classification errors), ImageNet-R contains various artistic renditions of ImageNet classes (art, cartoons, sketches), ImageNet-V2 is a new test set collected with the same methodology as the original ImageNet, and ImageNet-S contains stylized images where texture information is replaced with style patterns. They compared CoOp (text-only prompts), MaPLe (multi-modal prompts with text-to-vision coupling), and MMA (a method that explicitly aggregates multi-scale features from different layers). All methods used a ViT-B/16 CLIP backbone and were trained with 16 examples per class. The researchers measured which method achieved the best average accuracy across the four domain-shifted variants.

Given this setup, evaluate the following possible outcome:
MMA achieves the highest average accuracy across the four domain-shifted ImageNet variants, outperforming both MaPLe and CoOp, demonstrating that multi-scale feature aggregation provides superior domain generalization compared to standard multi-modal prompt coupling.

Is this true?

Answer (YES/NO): YES